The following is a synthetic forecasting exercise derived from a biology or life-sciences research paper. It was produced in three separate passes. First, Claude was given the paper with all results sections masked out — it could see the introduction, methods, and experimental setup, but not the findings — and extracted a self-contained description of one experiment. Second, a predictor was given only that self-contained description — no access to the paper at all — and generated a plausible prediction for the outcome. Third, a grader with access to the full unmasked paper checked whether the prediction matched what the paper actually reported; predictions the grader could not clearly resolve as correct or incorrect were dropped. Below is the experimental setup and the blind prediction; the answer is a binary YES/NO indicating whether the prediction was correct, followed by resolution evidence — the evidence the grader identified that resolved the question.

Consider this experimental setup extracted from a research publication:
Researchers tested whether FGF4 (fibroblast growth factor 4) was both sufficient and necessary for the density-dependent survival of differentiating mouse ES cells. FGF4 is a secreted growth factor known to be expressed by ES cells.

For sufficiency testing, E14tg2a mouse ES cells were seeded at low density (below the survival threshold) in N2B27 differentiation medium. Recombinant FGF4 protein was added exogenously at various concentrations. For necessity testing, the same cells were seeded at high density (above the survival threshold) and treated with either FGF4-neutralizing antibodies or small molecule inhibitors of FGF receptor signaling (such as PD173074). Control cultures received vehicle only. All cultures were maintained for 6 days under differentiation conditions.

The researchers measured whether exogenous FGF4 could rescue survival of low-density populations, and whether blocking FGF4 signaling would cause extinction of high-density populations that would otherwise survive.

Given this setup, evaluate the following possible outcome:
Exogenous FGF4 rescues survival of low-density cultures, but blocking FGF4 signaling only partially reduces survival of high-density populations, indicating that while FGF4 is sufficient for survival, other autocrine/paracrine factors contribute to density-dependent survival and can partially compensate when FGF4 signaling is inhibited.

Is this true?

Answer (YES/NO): NO